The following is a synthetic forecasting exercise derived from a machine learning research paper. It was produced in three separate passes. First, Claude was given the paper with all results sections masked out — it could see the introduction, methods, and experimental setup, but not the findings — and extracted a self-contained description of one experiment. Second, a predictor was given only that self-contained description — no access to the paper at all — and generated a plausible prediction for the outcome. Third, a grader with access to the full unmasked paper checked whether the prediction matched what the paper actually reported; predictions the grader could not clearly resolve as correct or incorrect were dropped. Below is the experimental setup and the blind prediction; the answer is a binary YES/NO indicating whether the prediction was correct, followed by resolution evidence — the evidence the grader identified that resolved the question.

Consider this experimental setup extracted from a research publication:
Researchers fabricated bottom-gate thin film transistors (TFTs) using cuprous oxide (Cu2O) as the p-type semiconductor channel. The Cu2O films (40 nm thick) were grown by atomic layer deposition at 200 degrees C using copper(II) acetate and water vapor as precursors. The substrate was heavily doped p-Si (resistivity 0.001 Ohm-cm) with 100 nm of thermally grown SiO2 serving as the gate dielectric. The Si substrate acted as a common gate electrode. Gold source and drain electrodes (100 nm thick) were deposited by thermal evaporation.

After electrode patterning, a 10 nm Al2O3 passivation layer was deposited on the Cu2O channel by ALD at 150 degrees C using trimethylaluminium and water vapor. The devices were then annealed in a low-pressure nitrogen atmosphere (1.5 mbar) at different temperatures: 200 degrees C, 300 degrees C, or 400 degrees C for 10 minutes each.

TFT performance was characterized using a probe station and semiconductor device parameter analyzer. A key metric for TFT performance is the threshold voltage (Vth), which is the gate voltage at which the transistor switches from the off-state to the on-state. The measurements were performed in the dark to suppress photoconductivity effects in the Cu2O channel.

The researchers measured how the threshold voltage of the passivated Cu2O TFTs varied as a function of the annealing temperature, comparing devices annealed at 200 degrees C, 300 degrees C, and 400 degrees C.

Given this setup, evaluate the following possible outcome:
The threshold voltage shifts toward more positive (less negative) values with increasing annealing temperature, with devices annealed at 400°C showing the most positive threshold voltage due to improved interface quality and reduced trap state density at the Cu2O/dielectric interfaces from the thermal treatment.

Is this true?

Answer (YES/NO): NO